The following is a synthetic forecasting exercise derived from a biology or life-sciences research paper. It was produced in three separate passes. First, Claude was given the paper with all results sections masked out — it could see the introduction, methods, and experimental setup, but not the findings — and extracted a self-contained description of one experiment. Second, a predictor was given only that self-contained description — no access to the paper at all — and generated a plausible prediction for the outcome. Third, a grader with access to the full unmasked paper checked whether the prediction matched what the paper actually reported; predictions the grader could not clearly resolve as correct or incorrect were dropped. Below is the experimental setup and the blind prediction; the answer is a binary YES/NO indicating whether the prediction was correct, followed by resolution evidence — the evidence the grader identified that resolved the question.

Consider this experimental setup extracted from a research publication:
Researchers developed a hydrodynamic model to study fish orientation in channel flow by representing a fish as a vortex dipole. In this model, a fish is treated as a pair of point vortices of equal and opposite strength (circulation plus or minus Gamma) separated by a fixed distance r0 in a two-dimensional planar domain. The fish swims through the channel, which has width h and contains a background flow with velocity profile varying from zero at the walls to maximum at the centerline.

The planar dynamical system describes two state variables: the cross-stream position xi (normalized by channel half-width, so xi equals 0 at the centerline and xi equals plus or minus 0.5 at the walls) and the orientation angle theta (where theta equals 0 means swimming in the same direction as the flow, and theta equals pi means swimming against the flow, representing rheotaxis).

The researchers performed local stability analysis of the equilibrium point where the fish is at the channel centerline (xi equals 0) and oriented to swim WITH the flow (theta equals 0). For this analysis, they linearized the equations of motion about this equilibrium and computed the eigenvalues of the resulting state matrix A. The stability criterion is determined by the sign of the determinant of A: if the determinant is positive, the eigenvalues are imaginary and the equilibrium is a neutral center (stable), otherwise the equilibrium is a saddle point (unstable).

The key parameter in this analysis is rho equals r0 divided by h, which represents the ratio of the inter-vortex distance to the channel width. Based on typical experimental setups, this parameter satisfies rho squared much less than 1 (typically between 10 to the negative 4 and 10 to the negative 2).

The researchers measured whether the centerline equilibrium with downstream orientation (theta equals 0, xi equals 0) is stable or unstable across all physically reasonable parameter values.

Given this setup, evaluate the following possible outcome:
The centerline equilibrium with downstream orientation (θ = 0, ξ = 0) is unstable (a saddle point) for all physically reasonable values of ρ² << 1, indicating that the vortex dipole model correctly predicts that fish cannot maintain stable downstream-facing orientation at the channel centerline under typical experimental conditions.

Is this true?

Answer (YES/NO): YES